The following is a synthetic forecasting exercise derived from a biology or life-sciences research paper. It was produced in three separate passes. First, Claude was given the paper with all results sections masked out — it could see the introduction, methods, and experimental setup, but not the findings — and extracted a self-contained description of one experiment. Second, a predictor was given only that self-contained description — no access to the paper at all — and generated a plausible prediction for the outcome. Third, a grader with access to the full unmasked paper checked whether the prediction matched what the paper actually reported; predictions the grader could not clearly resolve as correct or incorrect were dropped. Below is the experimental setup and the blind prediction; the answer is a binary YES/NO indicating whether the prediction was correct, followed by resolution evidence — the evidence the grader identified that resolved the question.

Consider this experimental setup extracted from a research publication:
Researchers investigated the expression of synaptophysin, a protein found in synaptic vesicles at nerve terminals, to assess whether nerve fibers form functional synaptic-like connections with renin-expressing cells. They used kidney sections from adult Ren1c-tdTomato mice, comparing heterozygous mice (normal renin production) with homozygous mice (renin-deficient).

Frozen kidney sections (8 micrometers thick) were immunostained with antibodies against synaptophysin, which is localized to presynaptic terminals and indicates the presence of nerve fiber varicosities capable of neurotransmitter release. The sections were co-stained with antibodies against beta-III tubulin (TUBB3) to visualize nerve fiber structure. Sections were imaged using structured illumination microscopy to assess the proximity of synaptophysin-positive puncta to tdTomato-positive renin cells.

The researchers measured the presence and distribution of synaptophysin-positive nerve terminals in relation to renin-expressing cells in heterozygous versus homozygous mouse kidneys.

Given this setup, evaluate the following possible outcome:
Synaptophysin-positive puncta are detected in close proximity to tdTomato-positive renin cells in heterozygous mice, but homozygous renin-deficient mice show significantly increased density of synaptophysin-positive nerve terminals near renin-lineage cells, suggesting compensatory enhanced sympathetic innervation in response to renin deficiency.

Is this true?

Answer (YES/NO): YES